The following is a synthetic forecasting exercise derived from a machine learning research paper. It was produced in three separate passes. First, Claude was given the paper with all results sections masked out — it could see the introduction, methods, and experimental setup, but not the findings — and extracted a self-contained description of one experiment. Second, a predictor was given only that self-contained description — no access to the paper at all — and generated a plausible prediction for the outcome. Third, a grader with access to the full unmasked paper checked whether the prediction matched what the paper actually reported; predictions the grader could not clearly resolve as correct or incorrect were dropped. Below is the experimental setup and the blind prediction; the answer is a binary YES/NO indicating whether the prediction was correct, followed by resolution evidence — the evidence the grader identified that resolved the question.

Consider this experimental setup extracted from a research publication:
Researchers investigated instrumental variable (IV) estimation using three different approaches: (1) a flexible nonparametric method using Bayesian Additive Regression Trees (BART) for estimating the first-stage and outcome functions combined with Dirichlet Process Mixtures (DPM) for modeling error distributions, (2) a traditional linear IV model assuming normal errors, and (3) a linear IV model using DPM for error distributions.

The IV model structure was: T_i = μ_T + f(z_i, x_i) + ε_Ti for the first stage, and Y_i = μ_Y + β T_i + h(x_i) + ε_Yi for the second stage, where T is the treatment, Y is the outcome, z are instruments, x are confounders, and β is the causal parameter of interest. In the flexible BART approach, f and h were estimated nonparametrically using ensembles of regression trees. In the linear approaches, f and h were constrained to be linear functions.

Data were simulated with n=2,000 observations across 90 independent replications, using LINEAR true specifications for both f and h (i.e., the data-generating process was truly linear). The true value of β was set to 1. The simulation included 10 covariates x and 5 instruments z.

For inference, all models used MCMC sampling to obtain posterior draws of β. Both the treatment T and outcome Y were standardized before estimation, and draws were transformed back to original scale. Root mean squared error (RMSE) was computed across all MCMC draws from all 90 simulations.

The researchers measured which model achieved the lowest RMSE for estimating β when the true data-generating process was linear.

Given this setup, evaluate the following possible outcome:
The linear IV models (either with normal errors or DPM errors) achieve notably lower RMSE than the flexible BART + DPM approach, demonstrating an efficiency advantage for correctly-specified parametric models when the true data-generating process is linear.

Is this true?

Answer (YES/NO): NO